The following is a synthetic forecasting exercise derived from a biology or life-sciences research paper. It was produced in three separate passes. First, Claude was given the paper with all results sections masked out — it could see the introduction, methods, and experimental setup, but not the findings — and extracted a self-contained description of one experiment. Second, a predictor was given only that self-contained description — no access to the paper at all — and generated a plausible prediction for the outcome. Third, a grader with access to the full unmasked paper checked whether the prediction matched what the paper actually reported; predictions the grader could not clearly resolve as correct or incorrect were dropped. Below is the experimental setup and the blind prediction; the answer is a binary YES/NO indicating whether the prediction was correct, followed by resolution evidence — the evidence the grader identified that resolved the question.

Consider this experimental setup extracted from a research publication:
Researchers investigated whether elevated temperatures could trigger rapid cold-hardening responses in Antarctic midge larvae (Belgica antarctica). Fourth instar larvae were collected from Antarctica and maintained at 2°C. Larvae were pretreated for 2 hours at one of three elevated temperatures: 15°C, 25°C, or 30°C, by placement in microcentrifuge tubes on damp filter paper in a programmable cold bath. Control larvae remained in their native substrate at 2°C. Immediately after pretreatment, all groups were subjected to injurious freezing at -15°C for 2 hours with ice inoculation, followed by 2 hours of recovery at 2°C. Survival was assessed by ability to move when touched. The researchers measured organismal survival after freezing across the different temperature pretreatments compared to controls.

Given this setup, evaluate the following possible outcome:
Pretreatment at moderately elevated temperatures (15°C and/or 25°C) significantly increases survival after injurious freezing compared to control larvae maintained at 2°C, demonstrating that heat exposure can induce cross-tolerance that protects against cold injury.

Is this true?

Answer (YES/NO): NO